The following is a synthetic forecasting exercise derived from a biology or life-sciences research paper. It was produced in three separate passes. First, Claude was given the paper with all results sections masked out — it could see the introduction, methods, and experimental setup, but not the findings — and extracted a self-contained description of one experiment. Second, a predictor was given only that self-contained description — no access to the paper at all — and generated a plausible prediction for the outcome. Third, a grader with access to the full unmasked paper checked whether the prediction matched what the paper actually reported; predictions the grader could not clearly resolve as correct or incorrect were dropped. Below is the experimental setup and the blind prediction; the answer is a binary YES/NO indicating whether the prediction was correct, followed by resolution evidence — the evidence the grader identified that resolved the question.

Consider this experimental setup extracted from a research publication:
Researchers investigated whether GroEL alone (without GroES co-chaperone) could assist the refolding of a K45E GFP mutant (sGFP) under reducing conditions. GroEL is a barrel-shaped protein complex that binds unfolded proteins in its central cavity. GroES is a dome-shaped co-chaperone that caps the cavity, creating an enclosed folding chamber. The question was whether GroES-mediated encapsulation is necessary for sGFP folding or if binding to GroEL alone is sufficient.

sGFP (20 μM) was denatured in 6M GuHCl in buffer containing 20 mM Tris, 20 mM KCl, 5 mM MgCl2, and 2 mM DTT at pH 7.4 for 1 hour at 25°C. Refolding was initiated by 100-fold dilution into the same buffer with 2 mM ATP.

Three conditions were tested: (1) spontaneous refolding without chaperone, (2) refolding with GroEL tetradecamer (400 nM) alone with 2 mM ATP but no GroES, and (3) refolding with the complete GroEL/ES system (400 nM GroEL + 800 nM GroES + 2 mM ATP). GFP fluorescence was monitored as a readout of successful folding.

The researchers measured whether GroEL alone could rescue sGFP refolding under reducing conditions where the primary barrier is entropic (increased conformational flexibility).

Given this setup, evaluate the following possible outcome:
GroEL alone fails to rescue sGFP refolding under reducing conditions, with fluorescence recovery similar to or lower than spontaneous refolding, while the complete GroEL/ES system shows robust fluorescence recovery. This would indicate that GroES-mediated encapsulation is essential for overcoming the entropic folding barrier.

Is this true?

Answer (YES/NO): YES